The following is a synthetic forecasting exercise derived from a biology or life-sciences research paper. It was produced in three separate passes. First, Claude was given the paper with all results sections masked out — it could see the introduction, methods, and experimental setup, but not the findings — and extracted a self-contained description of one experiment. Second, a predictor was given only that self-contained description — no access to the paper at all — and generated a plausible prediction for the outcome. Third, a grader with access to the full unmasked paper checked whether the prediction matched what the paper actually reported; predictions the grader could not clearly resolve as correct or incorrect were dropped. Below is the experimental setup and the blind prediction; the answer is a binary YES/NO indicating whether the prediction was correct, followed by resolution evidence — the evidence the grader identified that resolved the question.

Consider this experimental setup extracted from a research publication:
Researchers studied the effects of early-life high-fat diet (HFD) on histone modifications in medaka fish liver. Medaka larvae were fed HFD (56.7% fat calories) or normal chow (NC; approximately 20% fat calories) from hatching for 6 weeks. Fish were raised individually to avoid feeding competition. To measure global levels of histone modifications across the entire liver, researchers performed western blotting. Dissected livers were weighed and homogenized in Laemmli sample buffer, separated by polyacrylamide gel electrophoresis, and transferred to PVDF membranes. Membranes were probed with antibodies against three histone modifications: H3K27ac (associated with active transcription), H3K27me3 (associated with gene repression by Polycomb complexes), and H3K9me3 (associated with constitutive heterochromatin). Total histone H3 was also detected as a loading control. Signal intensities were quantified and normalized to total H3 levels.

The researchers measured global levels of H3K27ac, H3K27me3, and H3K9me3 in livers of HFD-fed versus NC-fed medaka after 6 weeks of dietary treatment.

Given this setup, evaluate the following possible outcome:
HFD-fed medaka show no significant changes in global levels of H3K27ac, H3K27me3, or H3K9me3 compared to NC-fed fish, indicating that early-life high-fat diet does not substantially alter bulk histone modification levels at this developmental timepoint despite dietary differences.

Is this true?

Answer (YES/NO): YES